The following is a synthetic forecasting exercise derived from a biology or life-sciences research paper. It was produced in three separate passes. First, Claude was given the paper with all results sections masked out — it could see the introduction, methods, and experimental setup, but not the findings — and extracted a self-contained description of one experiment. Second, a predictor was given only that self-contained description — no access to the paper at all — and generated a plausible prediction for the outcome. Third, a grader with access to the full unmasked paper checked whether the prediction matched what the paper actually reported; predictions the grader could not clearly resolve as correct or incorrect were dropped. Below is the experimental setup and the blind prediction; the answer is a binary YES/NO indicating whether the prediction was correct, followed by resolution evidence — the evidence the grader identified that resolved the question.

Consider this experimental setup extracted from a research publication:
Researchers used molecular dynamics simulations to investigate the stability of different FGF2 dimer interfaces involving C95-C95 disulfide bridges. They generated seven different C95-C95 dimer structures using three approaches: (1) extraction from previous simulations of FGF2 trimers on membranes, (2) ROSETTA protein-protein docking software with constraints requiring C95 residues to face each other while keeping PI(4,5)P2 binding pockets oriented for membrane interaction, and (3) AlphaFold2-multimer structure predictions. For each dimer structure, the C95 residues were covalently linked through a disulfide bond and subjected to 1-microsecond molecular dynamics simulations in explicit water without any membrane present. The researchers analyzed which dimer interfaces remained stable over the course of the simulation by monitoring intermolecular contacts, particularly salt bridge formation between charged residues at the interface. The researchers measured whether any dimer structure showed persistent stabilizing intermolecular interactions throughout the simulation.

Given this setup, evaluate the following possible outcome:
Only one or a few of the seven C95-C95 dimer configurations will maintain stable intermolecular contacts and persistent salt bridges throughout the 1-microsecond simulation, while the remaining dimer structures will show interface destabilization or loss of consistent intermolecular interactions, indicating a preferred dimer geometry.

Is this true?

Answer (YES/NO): NO